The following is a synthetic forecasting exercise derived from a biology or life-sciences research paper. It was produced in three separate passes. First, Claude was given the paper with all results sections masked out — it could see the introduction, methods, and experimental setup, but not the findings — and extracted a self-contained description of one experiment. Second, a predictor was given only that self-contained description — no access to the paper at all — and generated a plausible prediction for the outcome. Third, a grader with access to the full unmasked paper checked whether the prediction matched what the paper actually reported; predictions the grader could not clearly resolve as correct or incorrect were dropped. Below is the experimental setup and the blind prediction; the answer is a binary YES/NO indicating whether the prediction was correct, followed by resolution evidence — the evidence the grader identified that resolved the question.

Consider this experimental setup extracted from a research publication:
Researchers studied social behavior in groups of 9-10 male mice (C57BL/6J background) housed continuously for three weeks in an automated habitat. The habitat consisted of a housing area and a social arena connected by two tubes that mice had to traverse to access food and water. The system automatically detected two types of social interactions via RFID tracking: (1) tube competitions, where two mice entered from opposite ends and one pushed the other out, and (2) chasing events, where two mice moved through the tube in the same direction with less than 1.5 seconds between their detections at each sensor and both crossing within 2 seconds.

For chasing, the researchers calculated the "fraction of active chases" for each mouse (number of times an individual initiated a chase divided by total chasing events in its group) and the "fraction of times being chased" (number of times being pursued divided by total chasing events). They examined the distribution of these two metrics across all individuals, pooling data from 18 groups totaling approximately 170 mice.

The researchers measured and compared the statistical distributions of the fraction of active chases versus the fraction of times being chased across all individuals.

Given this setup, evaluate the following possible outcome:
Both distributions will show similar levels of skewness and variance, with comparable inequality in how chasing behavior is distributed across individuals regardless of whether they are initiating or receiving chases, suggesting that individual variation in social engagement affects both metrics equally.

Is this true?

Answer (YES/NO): NO